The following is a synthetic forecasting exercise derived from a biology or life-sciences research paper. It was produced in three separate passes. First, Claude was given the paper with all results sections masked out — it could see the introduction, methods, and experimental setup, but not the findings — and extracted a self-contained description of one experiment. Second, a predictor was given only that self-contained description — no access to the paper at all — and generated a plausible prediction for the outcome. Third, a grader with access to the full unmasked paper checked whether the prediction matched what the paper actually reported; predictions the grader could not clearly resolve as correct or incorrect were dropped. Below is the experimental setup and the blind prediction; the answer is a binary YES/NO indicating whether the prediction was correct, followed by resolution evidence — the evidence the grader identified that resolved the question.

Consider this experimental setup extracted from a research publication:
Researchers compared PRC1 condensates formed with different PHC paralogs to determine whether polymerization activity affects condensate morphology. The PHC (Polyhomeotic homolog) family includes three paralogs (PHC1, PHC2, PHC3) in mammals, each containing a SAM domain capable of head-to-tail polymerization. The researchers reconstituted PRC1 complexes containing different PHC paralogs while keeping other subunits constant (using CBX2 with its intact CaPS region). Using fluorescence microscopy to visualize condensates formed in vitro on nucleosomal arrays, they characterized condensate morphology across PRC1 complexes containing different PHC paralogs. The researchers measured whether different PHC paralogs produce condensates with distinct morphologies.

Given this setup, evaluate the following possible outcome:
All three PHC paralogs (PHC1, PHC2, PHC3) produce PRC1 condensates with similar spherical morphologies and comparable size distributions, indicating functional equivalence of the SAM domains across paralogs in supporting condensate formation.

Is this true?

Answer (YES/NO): NO